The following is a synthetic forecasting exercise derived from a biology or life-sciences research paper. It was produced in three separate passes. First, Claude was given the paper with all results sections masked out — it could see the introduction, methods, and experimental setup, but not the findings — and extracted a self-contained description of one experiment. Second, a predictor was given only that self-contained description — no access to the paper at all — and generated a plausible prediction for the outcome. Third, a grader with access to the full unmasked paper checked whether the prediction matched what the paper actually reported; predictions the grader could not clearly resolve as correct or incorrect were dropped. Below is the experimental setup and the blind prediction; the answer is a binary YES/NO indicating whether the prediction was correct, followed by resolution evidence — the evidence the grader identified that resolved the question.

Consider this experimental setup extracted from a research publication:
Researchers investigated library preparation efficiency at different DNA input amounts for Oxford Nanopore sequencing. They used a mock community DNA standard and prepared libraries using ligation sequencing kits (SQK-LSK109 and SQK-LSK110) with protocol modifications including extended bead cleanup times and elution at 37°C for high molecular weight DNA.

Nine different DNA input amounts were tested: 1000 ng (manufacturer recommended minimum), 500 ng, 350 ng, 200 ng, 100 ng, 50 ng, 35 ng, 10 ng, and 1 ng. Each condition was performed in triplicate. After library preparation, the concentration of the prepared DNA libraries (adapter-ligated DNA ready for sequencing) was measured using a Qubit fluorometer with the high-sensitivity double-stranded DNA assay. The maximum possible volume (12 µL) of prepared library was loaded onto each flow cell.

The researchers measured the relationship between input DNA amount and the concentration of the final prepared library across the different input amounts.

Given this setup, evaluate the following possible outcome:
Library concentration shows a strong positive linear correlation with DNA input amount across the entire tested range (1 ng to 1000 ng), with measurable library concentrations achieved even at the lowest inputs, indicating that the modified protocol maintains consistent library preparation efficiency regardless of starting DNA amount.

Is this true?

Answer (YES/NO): NO